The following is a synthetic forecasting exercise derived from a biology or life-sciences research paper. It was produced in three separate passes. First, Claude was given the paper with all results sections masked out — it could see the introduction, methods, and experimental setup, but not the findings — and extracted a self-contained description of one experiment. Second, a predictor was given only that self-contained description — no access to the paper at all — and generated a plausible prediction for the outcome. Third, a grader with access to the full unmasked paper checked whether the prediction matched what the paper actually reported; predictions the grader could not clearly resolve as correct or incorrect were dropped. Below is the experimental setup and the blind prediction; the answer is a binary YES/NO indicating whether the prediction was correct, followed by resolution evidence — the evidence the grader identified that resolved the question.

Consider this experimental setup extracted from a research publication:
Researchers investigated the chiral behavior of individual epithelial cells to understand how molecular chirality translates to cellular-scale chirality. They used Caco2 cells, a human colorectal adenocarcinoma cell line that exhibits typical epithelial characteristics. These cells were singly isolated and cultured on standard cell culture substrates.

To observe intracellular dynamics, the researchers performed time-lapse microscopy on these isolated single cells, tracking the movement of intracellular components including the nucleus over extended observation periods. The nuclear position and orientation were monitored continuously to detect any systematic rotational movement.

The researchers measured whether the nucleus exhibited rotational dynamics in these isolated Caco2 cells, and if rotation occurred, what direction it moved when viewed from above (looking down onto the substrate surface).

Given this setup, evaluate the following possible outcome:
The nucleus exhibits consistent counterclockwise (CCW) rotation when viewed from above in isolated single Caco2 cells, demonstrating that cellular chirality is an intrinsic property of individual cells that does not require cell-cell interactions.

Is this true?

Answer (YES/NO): NO